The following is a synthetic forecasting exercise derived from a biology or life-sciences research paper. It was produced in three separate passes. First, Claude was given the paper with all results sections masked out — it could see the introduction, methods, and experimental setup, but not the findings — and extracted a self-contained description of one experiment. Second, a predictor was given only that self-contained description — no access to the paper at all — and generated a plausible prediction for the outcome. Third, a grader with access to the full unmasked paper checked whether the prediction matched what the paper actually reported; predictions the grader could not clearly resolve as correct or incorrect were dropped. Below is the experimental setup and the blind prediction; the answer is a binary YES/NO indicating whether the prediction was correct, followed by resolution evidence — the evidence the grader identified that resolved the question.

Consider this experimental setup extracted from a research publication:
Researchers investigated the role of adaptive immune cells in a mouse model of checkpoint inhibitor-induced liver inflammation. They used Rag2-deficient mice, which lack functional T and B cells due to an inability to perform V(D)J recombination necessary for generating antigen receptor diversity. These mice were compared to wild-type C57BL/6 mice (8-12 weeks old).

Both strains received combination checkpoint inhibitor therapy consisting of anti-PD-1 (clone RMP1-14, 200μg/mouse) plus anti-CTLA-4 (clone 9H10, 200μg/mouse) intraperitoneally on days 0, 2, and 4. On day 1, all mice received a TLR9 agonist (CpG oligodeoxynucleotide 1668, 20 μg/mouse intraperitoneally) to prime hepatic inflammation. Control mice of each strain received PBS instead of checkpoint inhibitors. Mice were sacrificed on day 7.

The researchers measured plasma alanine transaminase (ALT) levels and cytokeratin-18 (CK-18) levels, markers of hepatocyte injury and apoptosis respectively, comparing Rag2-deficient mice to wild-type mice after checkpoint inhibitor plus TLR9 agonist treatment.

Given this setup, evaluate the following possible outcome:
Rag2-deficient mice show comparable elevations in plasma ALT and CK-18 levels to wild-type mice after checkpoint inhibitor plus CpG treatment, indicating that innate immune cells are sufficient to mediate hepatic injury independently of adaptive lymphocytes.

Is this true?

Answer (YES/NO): NO